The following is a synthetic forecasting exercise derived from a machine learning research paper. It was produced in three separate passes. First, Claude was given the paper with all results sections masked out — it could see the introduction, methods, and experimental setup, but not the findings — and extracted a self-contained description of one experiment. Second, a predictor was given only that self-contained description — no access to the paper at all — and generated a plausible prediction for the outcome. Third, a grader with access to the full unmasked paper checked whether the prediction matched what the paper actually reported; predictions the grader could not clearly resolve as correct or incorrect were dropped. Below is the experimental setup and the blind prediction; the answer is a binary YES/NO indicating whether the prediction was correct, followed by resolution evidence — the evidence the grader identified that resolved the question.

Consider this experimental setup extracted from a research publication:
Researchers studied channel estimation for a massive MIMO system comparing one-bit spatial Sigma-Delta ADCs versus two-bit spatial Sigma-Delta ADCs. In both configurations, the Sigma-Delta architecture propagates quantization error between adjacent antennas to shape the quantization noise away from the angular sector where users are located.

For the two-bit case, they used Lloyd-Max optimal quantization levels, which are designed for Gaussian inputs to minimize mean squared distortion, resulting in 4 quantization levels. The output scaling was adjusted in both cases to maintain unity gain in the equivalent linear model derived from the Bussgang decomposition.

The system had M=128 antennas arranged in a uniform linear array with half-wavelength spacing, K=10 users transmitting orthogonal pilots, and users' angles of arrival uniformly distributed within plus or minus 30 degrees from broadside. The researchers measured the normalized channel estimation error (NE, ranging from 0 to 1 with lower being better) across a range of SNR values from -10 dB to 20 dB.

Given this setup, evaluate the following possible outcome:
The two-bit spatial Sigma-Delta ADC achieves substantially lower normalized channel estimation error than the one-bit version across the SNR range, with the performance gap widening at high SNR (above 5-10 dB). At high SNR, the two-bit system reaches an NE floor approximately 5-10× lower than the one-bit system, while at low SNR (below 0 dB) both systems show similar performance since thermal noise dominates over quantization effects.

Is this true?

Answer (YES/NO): NO